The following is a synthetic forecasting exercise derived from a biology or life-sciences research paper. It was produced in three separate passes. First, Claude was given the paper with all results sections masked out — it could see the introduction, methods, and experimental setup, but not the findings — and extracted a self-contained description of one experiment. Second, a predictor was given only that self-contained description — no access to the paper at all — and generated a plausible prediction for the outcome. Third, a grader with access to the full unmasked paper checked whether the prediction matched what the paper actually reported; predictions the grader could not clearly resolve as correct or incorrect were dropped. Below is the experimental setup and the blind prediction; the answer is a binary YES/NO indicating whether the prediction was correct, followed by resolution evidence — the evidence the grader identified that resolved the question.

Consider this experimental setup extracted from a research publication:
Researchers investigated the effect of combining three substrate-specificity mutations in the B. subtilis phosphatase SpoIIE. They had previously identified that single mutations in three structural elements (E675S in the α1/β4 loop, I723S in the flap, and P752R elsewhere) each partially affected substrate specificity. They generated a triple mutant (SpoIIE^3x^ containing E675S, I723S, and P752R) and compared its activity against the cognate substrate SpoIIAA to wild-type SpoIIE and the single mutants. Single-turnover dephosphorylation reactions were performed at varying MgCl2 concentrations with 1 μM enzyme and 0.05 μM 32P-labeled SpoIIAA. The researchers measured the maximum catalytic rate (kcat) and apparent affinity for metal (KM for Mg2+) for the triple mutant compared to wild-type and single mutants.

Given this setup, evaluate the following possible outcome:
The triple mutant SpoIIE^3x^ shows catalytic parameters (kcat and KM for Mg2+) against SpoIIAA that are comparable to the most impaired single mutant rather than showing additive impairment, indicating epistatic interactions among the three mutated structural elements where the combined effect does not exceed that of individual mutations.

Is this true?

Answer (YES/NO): NO